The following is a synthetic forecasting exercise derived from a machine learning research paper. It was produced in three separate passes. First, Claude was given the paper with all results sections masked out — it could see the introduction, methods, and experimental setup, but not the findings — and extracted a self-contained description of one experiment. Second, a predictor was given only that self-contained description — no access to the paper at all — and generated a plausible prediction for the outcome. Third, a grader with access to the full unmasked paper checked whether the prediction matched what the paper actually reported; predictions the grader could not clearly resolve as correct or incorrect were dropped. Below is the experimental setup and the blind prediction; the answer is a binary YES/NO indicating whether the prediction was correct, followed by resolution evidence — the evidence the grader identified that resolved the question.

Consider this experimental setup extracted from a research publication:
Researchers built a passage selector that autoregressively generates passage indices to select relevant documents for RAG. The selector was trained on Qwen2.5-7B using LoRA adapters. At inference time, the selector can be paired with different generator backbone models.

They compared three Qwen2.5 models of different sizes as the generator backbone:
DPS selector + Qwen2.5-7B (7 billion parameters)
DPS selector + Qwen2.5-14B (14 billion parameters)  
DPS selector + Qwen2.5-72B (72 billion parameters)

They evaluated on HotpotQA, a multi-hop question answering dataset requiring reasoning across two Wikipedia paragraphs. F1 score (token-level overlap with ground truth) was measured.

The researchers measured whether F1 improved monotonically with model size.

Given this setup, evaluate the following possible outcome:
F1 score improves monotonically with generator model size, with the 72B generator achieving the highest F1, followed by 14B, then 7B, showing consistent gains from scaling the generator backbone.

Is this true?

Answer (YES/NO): NO